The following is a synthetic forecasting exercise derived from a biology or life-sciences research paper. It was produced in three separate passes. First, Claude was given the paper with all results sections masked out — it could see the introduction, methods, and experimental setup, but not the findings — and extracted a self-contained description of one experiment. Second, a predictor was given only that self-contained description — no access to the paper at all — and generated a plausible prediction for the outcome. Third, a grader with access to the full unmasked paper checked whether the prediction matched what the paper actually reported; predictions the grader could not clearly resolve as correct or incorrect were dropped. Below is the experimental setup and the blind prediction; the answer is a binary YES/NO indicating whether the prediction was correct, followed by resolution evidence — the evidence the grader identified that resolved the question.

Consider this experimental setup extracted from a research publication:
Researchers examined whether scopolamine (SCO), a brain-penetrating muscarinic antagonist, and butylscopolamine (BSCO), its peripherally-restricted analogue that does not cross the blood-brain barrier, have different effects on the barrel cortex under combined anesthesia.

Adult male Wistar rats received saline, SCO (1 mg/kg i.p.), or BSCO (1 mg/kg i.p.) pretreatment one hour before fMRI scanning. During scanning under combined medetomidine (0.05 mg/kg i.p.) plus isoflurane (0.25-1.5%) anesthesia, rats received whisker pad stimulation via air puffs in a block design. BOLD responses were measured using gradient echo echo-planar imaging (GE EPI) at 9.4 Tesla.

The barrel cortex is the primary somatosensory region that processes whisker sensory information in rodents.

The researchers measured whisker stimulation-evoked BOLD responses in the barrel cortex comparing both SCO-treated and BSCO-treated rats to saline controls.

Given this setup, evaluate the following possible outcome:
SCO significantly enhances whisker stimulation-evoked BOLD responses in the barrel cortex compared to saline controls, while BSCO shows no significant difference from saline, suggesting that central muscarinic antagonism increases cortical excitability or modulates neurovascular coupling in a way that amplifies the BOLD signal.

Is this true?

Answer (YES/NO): NO